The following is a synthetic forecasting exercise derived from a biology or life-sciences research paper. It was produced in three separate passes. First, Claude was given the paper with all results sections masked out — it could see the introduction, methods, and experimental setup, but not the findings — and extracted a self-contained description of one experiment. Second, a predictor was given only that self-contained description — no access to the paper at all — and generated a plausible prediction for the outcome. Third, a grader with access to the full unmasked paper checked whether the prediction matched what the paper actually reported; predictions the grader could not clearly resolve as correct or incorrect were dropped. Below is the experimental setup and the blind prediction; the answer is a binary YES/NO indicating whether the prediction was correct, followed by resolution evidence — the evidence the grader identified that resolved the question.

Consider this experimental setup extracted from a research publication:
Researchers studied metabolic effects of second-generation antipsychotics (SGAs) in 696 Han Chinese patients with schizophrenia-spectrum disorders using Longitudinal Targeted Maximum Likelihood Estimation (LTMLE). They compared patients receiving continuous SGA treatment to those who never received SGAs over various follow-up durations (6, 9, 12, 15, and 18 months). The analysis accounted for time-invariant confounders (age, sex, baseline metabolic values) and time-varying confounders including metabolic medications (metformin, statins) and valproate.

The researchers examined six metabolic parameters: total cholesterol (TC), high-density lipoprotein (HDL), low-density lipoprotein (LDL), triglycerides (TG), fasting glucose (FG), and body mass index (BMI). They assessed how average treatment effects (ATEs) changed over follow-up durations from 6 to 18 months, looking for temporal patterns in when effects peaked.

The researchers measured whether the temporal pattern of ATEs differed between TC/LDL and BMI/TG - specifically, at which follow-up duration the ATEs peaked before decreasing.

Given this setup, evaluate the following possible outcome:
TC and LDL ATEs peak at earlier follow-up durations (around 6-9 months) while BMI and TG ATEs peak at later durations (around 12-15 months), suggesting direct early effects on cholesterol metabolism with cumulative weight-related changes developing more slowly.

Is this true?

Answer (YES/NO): NO